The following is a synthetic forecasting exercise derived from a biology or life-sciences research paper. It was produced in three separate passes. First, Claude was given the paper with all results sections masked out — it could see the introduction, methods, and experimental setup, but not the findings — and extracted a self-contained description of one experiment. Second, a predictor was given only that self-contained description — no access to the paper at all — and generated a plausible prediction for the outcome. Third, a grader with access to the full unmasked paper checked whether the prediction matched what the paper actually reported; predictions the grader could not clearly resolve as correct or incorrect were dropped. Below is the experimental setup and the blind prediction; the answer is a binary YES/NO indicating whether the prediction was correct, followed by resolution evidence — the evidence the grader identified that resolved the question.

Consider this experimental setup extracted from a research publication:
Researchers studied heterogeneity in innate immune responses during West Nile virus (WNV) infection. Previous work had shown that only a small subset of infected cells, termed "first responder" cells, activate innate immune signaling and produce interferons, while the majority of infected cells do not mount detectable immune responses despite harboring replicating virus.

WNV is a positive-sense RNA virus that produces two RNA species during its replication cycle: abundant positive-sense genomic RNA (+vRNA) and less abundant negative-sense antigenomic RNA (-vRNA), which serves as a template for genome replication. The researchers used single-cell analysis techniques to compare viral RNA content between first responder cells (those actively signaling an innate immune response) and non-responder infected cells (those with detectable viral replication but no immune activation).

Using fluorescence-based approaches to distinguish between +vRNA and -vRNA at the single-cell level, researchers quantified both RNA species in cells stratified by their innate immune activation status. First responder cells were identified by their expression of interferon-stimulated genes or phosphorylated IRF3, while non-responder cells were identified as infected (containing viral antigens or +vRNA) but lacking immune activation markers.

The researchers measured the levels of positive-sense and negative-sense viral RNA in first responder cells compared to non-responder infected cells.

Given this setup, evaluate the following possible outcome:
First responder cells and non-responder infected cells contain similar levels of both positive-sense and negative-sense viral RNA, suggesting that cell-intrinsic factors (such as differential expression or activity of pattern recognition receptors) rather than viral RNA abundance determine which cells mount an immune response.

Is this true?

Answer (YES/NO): NO